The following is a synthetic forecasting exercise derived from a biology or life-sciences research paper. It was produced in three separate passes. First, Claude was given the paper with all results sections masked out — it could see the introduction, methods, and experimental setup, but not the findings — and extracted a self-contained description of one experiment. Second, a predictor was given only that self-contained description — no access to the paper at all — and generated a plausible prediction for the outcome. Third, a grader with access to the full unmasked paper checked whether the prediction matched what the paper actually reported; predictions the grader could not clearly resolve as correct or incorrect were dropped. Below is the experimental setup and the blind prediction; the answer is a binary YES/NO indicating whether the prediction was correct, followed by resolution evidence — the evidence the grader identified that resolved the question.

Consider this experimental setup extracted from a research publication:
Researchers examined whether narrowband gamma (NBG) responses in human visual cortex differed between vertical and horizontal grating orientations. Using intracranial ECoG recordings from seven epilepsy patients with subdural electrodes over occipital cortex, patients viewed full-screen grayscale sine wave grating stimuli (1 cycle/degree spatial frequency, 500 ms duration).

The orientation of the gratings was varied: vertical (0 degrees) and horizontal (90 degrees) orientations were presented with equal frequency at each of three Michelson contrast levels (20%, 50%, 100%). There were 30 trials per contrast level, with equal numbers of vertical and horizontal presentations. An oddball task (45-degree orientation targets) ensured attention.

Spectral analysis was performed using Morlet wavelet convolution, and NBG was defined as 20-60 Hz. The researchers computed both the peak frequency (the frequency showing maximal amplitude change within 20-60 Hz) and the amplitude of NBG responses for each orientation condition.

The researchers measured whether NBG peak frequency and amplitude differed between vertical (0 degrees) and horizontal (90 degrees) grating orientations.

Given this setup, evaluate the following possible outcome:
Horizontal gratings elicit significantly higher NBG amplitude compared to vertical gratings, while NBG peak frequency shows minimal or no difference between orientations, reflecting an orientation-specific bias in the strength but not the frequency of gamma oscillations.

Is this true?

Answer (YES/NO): NO